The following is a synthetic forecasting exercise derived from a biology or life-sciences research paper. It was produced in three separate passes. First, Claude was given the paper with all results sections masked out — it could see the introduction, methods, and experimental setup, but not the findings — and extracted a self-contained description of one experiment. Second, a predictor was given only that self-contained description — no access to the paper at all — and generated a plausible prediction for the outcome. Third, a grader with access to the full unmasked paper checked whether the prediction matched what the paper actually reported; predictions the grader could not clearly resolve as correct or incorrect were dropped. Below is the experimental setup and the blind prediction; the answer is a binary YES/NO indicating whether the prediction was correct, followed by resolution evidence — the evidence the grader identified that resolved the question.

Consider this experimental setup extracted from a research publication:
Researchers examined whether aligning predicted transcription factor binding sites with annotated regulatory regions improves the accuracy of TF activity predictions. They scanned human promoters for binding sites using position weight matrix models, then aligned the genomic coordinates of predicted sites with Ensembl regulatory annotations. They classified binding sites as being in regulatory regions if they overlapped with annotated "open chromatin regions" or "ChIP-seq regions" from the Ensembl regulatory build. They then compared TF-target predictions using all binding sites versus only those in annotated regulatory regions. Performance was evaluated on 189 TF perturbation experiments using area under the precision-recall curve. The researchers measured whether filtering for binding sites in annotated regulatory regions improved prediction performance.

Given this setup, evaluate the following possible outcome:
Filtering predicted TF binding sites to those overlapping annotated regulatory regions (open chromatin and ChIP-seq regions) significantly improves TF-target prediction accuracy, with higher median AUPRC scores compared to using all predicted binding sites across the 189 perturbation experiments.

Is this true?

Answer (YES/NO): NO